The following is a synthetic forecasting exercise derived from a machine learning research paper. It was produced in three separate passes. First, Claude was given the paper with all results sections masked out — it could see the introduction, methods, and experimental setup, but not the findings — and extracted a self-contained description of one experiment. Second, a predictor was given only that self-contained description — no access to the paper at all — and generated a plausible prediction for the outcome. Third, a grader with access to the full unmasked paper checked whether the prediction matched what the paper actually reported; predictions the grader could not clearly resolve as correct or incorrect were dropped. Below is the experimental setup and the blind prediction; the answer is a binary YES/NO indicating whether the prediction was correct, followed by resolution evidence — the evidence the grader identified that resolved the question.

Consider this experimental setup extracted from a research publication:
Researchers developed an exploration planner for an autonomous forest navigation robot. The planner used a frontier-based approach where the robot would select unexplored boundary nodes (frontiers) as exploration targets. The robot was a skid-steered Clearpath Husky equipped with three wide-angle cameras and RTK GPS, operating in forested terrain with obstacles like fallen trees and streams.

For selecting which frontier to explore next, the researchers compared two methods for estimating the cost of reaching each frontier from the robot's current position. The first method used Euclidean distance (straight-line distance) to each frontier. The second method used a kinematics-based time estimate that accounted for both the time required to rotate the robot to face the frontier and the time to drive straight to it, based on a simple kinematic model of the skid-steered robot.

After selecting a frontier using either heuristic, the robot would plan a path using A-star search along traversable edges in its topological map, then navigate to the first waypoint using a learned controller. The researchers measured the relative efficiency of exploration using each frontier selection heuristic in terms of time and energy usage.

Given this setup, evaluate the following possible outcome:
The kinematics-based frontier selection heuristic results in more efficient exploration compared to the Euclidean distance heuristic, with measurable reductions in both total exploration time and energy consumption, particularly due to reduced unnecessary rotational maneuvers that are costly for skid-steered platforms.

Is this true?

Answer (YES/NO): NO